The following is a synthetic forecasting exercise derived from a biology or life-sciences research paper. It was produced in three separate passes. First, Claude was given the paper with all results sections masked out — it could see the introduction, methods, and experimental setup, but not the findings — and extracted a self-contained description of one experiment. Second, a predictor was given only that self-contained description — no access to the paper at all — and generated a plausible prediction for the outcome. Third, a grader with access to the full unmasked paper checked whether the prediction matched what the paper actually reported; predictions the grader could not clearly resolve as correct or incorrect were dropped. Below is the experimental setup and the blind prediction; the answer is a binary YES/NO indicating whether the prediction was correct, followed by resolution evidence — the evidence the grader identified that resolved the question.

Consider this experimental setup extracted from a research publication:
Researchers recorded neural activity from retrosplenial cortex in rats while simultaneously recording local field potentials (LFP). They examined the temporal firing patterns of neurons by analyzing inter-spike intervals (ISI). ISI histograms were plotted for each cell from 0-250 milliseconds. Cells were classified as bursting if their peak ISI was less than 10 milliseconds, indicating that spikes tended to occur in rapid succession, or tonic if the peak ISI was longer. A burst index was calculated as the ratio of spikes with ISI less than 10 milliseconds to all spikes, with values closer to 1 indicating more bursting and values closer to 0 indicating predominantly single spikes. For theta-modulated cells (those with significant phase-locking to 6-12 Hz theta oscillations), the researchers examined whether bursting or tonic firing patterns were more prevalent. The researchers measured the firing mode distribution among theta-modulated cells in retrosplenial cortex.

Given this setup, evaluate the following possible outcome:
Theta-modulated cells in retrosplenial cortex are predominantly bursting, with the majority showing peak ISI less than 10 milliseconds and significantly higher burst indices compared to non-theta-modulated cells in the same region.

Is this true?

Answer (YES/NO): NO